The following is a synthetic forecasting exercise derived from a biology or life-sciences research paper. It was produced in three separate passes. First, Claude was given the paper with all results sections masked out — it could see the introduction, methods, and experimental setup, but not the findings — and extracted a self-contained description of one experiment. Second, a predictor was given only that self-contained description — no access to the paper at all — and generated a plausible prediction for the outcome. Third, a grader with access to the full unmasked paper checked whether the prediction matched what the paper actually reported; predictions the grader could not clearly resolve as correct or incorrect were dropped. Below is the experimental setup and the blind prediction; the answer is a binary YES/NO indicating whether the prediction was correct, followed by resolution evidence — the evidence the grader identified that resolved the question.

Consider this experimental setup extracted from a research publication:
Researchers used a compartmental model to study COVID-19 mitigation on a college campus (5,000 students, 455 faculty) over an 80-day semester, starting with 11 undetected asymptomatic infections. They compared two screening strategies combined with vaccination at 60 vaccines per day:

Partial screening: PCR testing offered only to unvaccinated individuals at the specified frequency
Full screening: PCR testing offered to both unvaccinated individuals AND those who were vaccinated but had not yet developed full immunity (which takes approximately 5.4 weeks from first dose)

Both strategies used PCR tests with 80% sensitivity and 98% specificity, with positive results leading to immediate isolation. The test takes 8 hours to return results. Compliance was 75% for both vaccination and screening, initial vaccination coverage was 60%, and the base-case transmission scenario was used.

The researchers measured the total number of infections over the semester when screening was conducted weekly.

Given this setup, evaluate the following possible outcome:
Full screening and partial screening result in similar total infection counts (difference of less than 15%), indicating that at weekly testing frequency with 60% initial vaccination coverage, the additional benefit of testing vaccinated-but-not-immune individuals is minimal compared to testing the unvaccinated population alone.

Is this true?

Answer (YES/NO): NO